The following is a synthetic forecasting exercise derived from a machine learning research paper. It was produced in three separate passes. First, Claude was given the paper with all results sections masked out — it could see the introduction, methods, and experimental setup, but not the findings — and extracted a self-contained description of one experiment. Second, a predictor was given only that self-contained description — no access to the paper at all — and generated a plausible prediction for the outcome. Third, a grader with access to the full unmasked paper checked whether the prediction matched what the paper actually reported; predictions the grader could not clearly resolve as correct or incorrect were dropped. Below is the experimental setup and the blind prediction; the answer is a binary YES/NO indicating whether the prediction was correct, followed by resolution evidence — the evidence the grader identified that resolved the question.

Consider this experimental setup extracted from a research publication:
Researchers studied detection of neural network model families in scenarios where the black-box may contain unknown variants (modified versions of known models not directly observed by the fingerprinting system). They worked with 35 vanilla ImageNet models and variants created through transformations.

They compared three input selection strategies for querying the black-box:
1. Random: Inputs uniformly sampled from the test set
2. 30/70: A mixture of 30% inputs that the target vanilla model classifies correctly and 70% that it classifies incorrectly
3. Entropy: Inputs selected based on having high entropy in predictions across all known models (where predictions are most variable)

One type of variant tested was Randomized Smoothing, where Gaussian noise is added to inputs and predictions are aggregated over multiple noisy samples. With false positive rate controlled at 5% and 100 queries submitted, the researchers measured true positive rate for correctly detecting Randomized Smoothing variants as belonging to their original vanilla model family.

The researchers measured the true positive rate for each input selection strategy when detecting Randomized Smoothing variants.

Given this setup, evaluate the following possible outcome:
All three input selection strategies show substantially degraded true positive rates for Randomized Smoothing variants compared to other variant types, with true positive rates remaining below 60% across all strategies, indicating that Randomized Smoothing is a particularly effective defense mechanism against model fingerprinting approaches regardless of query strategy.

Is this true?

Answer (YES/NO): NO